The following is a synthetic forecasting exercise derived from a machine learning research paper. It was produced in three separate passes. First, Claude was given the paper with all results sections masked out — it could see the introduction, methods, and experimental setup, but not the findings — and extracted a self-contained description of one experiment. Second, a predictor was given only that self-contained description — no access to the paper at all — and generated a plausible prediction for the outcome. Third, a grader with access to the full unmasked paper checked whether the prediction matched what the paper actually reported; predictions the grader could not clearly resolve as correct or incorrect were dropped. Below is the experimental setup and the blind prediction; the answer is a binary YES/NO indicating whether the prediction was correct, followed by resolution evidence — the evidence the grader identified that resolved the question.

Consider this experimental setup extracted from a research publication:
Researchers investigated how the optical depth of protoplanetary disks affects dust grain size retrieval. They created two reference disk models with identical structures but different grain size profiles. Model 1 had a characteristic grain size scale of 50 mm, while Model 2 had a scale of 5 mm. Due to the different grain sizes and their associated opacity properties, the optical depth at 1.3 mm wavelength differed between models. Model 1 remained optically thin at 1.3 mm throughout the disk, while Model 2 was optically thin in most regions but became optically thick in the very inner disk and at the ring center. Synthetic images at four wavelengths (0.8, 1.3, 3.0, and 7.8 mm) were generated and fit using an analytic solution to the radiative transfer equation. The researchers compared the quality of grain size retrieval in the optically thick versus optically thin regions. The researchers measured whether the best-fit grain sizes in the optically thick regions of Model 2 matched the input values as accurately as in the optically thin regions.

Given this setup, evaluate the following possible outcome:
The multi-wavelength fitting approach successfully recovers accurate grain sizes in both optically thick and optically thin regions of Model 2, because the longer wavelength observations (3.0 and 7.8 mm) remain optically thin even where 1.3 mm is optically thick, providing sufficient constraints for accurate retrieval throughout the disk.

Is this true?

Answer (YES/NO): NO